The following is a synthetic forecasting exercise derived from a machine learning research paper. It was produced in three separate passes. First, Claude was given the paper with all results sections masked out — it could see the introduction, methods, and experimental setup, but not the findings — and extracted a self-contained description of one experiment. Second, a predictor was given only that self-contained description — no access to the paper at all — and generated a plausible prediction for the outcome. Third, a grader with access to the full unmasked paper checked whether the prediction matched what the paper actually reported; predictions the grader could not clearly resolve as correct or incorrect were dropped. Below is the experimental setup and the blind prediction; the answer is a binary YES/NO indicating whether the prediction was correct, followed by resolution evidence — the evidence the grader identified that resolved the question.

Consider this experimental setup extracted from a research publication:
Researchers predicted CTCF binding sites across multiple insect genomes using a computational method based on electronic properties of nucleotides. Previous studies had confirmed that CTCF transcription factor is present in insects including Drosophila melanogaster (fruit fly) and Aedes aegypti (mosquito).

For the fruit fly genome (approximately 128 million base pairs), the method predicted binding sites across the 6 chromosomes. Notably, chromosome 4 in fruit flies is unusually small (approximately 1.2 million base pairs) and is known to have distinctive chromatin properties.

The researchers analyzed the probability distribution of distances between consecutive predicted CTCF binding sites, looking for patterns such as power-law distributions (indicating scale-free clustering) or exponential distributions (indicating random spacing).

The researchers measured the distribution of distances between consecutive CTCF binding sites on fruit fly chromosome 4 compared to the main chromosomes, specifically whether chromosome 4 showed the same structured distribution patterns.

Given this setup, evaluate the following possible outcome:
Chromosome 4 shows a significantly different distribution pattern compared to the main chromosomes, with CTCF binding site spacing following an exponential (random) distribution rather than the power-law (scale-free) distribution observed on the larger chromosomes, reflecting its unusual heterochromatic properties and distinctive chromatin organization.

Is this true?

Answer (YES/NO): NO